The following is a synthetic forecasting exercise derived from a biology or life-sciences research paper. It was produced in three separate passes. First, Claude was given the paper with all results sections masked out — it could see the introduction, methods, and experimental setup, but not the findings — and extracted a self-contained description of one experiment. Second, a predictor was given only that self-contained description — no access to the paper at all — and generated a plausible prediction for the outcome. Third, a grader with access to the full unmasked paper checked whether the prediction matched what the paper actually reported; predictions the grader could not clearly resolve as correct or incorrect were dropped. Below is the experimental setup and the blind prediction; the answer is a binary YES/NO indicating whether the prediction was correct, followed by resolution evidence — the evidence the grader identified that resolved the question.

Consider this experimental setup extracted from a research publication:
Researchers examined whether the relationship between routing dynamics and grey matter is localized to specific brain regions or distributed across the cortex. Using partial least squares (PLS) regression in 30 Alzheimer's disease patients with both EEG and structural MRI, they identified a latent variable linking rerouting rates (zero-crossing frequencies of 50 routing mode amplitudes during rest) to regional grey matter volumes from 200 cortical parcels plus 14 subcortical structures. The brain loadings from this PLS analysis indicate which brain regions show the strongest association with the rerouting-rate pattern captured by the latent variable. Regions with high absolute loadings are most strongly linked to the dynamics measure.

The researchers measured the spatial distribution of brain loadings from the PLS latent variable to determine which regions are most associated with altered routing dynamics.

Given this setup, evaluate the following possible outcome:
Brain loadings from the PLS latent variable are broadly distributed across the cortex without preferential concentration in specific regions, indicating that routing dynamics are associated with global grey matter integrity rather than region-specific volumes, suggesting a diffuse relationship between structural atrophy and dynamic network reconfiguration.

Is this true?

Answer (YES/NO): NO